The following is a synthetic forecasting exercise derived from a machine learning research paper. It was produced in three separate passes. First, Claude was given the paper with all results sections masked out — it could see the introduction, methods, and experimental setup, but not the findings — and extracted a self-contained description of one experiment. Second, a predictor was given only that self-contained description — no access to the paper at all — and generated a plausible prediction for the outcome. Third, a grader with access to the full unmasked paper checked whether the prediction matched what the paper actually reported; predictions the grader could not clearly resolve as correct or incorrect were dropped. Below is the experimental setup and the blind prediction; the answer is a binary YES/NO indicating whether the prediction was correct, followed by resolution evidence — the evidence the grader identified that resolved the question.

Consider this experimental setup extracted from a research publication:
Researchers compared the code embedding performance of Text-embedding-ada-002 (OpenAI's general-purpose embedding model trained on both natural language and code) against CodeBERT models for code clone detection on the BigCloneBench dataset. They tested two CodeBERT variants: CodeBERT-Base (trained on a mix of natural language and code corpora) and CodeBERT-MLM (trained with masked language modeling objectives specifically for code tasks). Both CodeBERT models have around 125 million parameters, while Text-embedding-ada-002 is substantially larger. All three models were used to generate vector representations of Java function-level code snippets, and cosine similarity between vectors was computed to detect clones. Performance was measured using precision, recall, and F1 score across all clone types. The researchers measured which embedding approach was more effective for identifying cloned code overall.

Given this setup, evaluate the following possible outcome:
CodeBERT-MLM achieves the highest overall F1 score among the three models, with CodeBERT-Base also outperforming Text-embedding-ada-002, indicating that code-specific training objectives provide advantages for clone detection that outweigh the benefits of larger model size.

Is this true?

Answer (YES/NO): NO